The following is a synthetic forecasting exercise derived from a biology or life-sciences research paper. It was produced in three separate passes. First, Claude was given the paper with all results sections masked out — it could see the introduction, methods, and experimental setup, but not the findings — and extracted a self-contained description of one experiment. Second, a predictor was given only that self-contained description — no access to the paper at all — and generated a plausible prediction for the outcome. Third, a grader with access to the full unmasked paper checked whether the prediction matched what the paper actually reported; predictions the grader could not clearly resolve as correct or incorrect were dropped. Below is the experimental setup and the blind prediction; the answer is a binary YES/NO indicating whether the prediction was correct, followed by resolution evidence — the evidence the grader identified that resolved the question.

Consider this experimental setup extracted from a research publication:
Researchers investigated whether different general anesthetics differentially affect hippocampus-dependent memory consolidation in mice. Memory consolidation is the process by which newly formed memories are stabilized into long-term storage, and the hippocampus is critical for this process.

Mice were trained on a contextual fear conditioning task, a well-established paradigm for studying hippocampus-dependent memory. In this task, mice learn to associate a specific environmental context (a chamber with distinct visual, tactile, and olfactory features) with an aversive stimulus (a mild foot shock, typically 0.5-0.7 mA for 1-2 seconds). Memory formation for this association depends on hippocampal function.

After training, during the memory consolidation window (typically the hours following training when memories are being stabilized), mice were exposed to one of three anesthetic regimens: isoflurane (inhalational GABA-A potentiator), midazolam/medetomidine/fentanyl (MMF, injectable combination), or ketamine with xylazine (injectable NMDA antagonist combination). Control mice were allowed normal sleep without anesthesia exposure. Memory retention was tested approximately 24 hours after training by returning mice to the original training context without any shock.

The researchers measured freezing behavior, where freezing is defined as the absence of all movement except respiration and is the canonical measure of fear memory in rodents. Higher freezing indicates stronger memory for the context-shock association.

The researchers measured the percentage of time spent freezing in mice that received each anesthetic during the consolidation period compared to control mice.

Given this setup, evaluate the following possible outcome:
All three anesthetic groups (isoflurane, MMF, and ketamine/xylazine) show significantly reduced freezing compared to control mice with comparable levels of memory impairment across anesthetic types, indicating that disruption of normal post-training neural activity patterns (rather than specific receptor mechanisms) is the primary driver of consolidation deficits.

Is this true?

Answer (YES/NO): NO